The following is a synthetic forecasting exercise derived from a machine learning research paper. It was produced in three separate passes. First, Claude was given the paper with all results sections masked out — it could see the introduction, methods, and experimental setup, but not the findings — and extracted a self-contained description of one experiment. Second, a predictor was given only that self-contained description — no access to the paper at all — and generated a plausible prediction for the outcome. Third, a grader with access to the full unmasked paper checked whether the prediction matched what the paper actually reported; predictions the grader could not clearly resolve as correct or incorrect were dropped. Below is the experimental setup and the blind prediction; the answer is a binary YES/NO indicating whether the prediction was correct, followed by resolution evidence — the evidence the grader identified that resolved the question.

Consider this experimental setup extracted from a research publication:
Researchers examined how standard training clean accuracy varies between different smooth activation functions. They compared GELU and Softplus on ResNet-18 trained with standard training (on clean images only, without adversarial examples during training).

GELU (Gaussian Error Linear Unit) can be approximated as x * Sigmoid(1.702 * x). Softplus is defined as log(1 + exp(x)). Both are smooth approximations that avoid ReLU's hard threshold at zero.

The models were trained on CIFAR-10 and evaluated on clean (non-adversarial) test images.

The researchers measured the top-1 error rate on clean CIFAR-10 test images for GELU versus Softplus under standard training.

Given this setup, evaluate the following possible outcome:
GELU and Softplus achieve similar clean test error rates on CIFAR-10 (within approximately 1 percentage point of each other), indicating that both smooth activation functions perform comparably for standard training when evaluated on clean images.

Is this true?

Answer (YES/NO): NO